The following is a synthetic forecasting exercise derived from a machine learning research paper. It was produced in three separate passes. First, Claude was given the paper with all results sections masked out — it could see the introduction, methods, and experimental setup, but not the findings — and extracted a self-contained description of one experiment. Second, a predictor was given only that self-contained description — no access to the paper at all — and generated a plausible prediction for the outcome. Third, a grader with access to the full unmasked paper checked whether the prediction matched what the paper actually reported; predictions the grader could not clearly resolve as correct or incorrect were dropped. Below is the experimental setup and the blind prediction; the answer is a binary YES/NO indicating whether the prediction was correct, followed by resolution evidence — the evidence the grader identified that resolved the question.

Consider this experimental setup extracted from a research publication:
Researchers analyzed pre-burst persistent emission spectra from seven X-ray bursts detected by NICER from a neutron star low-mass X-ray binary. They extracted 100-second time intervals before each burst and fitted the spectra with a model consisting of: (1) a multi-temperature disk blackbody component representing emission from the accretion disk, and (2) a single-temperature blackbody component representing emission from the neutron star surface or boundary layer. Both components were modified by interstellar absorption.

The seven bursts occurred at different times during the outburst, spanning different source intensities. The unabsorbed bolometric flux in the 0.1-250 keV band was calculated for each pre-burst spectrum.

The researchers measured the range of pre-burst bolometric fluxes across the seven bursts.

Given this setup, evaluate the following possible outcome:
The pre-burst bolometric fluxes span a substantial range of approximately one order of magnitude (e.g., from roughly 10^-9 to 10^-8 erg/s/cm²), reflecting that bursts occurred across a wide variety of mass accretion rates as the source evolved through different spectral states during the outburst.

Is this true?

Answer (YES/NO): NO